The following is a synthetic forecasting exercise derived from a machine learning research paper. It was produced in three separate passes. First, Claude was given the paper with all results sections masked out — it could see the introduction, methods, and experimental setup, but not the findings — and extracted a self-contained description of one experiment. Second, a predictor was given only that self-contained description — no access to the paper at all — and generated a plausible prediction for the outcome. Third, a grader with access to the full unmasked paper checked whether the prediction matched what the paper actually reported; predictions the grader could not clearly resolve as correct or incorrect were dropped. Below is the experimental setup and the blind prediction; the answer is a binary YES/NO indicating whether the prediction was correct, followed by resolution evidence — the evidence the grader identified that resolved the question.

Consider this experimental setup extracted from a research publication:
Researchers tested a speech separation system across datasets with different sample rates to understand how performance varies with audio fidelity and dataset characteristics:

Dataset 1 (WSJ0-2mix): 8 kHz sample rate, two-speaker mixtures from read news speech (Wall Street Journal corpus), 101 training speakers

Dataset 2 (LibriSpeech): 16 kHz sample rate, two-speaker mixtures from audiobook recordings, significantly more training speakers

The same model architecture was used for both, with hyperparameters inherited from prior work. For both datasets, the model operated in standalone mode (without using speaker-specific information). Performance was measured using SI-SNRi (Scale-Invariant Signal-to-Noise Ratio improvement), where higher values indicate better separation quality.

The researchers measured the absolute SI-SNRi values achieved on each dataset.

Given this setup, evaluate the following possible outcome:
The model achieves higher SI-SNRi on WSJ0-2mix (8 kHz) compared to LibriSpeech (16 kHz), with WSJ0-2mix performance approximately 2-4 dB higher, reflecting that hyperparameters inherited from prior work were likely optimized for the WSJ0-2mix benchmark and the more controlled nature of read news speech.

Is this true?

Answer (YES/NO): NO